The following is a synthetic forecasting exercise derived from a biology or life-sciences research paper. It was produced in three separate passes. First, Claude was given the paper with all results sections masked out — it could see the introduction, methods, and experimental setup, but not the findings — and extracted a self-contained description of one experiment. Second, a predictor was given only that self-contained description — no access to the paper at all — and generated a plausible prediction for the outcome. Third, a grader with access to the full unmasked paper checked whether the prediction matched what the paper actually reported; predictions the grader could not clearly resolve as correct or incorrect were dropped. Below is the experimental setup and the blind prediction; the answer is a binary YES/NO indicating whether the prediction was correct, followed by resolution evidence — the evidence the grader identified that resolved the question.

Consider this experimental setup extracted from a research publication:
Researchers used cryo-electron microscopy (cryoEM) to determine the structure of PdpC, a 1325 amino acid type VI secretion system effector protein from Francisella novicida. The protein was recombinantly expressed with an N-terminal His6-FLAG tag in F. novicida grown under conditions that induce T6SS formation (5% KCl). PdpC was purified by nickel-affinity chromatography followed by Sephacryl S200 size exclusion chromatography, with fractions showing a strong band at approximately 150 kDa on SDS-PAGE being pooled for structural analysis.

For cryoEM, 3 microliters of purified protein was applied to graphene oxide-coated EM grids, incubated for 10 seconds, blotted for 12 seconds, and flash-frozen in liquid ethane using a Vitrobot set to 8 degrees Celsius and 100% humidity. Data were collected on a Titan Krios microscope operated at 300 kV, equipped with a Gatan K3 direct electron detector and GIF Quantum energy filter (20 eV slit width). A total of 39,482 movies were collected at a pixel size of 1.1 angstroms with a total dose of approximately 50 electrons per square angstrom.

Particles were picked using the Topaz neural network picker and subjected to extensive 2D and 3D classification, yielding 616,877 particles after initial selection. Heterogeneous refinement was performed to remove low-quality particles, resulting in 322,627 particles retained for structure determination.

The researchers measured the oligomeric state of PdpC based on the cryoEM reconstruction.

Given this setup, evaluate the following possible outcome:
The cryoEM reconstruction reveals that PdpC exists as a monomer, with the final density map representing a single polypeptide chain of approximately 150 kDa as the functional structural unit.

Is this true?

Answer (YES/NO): YES